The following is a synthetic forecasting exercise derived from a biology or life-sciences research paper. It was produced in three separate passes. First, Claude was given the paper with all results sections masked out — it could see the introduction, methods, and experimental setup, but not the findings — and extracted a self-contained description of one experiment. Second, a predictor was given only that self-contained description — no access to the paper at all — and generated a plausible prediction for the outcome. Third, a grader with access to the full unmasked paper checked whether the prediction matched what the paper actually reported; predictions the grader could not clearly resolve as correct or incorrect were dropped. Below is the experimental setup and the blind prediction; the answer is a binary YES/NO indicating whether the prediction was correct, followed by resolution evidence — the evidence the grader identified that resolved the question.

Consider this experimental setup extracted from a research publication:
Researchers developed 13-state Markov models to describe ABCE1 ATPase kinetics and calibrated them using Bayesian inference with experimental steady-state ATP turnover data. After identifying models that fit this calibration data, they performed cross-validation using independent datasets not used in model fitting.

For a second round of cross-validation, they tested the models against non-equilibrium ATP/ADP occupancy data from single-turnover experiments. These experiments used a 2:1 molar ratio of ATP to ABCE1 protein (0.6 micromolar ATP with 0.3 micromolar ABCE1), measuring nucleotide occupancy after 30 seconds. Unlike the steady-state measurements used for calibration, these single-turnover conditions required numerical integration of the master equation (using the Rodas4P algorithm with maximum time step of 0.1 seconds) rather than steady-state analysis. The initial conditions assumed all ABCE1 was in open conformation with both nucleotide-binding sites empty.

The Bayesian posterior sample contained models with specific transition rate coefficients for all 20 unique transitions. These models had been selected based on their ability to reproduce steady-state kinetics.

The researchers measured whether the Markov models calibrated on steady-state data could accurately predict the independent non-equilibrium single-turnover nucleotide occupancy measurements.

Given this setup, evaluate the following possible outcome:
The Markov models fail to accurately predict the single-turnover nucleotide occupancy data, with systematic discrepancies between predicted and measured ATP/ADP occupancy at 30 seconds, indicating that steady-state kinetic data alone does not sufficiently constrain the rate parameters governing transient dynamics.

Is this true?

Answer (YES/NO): YES